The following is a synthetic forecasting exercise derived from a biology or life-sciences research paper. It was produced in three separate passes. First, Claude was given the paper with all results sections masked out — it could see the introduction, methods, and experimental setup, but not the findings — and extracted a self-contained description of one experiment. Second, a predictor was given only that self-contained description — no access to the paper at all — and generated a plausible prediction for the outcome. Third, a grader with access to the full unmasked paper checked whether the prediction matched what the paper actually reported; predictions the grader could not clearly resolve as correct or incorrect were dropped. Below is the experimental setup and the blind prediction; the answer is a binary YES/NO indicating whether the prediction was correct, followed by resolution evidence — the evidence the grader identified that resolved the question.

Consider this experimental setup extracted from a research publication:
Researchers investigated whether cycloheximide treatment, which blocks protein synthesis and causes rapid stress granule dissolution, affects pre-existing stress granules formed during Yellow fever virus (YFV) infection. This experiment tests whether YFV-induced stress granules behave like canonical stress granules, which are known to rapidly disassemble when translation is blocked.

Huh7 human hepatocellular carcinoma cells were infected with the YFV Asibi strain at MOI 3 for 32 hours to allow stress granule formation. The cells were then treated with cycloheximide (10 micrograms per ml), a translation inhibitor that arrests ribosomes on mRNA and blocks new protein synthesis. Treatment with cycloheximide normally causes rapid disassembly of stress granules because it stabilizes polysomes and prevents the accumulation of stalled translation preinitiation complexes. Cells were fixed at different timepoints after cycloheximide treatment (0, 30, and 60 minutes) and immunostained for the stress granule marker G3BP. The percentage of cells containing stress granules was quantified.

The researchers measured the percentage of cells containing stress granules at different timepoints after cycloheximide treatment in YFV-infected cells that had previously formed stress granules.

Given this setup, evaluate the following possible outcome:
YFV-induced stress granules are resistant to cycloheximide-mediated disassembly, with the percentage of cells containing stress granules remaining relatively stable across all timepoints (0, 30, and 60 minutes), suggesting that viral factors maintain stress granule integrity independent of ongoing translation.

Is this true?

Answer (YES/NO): NO